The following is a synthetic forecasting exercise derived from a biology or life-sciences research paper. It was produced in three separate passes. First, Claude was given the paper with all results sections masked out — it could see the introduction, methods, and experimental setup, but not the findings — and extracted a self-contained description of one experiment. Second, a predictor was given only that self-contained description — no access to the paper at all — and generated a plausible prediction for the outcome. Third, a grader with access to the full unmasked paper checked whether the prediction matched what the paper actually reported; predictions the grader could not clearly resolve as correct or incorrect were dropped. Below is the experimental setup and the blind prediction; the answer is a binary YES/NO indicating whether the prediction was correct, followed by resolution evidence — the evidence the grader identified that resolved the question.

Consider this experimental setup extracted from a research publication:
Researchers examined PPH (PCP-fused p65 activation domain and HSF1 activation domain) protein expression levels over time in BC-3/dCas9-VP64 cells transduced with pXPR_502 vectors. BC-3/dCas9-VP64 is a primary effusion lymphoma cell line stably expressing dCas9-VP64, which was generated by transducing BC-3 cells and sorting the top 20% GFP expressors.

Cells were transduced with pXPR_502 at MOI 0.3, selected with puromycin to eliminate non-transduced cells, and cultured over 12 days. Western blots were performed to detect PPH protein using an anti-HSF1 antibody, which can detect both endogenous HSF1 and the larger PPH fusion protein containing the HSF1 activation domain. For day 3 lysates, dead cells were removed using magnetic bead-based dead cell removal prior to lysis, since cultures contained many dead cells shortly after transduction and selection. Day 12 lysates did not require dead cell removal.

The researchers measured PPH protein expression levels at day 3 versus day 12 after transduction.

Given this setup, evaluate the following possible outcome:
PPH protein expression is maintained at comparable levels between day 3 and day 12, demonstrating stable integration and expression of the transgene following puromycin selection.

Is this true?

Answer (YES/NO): NO